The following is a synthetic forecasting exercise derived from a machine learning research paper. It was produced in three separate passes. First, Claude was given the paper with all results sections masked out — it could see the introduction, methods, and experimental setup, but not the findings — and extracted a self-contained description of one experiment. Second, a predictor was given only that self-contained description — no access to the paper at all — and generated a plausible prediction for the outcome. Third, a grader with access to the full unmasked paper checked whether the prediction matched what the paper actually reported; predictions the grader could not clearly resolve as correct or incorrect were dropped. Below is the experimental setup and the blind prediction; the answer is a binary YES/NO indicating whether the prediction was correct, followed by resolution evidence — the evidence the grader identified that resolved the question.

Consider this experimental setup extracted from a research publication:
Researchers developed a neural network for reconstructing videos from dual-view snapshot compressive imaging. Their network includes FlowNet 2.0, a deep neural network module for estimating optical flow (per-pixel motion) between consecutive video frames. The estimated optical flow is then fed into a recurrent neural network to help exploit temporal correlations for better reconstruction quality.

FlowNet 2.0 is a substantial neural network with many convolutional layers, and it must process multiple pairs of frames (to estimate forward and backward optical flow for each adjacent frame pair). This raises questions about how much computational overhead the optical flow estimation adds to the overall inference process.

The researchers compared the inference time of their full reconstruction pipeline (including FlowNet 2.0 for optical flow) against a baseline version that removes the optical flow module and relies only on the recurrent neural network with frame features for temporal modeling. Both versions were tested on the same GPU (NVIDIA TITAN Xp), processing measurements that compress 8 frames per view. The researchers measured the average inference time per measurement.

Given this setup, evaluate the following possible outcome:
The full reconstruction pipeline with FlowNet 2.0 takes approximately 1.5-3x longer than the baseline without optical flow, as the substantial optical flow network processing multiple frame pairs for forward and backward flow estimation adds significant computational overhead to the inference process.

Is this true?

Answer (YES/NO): NO